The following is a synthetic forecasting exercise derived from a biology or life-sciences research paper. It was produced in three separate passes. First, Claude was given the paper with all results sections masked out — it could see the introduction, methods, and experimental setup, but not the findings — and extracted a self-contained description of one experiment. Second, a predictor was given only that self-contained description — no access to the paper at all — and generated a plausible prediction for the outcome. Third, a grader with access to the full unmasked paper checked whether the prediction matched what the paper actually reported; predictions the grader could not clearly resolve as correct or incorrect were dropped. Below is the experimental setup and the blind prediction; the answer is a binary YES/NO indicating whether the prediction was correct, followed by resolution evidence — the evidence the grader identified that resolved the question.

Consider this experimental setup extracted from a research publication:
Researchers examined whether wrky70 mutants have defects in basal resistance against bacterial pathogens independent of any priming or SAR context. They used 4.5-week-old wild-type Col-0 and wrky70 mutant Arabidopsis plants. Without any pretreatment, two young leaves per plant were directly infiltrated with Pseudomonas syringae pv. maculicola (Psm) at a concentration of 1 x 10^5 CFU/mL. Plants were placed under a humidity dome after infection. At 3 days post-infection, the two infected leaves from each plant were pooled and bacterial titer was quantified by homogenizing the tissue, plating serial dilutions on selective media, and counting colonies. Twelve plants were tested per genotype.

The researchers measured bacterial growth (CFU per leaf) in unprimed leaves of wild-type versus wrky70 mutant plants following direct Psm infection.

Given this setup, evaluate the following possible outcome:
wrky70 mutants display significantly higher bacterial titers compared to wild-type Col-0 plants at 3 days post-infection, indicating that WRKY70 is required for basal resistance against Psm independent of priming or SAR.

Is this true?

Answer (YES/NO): NO